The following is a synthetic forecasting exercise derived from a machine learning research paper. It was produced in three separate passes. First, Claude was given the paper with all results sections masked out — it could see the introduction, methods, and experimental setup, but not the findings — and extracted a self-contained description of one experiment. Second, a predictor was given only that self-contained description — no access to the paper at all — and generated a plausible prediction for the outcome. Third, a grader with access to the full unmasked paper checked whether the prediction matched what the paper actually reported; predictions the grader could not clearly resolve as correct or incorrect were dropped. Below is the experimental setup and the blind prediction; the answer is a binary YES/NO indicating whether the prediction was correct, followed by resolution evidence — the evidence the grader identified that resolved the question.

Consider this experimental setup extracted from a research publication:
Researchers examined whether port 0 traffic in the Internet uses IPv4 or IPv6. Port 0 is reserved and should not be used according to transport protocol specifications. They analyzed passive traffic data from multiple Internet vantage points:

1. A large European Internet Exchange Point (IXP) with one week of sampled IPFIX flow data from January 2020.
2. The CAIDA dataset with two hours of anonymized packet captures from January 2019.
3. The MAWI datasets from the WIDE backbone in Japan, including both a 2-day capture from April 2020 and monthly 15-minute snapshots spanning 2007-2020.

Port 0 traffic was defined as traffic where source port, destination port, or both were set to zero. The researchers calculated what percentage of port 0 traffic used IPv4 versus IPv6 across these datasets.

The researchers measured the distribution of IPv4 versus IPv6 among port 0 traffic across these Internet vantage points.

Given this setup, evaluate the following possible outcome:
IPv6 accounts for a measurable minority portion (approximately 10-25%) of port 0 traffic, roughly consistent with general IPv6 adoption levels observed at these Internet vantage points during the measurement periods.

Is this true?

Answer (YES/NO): NO